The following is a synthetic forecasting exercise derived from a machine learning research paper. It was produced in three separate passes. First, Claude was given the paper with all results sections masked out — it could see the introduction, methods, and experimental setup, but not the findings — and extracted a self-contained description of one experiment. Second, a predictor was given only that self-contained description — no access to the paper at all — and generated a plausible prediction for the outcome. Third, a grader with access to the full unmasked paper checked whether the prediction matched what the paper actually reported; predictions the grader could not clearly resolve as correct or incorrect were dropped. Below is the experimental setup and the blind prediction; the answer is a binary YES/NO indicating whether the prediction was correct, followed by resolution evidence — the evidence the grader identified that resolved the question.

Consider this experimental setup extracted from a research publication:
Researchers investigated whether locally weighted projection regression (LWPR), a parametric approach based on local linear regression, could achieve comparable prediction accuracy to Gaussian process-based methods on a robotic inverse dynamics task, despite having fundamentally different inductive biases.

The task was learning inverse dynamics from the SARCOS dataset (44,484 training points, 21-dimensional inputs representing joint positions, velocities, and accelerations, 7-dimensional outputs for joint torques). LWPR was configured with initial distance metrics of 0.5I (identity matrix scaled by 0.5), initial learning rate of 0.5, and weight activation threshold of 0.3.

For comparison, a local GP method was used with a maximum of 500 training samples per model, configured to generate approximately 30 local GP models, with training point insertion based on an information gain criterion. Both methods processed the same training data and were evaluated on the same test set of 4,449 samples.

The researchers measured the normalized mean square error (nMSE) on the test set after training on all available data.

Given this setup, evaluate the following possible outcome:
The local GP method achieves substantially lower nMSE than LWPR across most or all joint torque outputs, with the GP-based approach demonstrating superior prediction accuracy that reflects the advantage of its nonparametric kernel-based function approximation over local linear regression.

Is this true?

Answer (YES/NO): NO